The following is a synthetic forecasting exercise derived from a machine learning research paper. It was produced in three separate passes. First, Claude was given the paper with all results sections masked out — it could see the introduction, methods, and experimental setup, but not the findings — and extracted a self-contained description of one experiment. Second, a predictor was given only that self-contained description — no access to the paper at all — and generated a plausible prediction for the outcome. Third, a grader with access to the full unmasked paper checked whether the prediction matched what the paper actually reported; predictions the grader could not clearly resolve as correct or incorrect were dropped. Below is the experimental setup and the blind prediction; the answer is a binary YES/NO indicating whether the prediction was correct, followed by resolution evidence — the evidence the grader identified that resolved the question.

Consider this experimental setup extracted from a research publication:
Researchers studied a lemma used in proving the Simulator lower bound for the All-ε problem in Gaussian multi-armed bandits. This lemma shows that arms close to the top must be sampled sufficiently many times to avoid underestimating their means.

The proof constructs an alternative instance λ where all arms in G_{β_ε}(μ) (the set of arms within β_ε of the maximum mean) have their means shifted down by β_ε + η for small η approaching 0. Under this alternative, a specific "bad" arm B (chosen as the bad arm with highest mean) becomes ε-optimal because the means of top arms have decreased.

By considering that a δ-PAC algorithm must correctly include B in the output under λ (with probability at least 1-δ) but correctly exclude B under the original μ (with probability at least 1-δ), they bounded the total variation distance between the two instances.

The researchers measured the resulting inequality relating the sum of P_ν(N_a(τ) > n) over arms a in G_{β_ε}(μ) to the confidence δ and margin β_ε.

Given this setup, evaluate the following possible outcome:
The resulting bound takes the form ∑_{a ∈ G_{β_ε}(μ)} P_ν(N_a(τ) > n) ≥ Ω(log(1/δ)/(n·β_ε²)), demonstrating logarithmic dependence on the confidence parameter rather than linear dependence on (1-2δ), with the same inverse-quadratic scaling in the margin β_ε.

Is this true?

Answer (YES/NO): NO